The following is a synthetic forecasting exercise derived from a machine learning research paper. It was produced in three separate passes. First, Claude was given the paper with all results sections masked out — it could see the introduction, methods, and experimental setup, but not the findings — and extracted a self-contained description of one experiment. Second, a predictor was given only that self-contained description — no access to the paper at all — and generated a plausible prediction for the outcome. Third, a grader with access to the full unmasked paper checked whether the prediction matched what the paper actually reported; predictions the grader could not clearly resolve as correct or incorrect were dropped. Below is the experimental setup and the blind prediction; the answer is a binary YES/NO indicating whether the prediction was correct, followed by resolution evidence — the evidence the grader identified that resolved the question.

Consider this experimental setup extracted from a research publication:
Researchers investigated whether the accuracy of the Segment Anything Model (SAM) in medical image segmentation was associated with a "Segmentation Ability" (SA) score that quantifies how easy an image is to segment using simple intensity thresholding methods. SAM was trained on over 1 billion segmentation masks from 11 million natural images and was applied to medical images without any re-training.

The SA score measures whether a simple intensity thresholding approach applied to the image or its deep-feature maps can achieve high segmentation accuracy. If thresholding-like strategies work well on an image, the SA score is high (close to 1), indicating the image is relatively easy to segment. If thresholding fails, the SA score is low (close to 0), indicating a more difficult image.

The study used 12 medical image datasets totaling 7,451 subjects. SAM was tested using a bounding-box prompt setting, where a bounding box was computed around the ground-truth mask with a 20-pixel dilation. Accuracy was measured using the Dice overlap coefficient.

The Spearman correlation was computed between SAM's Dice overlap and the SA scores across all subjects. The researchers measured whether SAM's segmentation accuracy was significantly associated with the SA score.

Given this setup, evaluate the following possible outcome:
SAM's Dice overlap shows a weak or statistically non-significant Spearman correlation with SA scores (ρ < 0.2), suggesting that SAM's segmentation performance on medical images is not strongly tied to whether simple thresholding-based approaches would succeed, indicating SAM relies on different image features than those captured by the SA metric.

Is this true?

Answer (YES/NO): NO